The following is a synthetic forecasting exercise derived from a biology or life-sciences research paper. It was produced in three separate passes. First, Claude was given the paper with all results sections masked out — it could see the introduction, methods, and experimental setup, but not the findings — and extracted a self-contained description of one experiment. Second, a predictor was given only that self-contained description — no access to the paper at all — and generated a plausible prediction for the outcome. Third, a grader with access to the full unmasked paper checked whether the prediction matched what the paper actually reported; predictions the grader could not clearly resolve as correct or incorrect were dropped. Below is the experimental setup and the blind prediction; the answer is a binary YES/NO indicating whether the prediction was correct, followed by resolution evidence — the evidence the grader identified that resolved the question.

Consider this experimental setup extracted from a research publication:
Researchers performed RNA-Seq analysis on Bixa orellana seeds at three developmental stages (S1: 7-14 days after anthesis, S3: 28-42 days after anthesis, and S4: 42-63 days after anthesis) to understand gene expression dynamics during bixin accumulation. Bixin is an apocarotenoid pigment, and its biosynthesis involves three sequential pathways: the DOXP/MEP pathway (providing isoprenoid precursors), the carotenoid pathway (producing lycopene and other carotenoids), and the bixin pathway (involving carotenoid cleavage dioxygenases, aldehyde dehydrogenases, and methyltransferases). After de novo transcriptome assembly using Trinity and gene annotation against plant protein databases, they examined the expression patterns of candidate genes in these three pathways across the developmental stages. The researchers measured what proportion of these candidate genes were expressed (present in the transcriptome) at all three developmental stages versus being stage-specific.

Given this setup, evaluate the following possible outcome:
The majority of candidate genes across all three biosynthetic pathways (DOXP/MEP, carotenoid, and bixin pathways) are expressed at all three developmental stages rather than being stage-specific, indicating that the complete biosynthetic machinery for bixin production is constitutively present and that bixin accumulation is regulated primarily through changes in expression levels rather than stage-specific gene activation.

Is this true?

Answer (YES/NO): YES